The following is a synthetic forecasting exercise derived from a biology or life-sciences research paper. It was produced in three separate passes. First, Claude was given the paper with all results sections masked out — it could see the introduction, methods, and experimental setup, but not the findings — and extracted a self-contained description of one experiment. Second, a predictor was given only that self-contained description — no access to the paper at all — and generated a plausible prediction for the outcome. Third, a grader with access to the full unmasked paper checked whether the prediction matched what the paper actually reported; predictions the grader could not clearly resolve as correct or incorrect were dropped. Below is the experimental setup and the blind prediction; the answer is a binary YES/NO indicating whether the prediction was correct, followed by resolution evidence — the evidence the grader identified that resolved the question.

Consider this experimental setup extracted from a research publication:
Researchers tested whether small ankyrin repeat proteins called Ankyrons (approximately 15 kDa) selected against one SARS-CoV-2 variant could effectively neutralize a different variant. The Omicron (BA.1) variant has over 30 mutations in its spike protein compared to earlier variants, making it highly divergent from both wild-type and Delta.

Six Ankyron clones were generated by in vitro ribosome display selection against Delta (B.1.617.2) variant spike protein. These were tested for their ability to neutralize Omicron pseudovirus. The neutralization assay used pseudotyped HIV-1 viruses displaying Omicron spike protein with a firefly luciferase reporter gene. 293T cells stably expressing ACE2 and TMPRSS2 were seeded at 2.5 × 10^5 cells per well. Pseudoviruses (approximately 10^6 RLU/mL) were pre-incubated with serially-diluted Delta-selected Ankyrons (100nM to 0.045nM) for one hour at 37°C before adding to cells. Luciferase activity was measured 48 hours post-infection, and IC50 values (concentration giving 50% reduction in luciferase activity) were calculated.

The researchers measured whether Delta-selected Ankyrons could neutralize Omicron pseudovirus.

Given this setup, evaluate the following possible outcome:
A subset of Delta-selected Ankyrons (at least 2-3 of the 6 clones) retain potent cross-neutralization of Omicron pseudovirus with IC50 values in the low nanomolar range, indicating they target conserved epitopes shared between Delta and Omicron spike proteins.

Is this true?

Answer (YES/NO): YES